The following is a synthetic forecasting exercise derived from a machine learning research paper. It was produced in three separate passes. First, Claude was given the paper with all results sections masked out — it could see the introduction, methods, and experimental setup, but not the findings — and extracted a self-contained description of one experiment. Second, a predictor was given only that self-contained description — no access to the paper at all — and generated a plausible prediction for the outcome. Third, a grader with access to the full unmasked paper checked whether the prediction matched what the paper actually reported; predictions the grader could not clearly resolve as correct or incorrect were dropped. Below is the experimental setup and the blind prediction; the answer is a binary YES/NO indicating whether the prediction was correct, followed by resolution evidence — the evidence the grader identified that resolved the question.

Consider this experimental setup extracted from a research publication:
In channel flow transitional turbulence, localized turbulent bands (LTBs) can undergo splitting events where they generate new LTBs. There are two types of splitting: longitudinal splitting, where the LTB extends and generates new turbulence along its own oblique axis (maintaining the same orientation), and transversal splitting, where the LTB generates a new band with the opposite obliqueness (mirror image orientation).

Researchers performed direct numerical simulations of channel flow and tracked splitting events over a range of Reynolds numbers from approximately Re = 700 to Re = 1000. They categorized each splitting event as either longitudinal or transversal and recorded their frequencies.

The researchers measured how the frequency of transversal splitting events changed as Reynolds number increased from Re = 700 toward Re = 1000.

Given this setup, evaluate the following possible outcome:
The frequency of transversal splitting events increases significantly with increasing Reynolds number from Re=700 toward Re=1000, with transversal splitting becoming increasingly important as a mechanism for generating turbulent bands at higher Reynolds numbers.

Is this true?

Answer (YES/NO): NO